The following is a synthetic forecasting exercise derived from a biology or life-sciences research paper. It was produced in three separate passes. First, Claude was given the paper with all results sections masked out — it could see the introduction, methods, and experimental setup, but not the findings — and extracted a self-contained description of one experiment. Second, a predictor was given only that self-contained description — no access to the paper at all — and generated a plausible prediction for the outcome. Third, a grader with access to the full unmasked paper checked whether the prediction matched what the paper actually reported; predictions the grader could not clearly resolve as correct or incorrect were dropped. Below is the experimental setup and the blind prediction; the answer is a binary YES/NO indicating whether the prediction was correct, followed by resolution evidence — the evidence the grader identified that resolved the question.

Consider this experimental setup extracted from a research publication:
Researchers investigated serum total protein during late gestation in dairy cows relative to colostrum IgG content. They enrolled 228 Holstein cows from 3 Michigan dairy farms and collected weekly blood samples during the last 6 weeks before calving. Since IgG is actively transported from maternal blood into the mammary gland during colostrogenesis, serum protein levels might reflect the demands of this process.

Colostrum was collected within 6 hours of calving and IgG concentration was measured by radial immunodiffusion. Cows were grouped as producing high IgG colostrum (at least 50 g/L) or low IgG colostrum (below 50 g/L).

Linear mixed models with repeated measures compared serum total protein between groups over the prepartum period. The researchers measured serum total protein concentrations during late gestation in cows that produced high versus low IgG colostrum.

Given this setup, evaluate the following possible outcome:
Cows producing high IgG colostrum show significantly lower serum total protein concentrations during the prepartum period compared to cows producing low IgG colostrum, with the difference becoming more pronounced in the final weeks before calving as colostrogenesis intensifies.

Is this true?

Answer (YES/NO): NO